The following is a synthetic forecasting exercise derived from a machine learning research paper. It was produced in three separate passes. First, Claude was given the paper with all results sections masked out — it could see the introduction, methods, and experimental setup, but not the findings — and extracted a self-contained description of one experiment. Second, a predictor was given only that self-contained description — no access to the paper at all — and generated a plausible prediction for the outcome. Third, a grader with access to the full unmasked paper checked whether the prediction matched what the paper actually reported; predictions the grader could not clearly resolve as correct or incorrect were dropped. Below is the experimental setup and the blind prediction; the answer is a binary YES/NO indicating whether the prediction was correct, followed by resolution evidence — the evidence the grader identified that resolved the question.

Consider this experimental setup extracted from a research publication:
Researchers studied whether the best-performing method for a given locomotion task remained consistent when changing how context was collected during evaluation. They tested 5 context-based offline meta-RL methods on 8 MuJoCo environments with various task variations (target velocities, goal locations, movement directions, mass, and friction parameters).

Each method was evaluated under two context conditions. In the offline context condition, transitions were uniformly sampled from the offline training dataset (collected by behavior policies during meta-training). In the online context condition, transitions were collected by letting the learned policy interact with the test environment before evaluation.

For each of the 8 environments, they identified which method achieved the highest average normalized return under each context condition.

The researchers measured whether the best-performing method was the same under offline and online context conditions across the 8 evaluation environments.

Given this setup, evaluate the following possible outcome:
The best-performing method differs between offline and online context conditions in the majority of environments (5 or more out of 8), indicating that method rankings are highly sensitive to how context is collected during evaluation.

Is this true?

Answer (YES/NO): NO